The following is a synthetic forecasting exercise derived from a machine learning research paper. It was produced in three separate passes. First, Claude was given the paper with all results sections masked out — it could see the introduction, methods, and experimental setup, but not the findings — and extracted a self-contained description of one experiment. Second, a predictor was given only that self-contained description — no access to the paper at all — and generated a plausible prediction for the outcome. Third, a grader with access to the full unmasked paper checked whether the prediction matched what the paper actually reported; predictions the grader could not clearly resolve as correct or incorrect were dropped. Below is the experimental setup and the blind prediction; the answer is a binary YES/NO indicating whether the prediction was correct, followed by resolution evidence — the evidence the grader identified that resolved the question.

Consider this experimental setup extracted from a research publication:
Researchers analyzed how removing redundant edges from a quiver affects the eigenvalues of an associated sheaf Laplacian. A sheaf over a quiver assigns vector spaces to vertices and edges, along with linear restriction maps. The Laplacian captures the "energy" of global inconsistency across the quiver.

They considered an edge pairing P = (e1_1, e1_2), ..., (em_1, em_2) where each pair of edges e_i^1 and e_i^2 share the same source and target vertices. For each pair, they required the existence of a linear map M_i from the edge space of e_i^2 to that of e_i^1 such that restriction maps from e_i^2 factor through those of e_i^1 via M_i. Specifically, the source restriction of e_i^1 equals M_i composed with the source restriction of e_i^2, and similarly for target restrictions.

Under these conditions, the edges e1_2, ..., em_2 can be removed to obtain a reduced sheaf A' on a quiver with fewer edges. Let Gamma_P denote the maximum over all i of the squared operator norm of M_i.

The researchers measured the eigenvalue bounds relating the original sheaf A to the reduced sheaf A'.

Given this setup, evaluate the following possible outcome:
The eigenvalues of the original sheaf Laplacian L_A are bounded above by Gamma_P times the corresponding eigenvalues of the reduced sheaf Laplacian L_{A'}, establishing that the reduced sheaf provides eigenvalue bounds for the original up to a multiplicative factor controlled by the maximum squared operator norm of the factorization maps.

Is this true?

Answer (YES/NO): NO